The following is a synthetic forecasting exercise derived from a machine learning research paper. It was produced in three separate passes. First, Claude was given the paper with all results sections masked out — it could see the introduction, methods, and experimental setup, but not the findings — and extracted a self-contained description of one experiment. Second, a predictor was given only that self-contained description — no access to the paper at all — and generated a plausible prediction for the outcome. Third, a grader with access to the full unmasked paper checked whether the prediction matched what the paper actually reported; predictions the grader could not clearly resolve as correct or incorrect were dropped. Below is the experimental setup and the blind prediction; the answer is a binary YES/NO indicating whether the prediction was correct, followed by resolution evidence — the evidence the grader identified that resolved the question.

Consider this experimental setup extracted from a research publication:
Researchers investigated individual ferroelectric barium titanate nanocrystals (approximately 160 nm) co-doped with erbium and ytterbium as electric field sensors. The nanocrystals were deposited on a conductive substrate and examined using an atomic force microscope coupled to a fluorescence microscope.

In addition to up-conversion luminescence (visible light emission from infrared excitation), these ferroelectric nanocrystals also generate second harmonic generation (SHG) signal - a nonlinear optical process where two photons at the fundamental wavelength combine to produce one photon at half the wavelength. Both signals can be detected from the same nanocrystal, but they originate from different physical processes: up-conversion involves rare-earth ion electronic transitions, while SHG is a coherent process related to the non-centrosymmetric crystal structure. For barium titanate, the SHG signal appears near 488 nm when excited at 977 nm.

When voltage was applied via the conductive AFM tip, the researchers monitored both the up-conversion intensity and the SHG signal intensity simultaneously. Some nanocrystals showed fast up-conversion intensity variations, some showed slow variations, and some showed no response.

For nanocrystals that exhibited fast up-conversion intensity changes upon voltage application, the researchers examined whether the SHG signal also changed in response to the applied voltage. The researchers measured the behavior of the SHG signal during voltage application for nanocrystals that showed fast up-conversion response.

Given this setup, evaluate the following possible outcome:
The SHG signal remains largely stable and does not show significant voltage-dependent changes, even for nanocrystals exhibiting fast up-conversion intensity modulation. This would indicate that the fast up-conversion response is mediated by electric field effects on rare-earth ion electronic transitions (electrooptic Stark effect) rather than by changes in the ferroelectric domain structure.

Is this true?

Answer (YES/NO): YES